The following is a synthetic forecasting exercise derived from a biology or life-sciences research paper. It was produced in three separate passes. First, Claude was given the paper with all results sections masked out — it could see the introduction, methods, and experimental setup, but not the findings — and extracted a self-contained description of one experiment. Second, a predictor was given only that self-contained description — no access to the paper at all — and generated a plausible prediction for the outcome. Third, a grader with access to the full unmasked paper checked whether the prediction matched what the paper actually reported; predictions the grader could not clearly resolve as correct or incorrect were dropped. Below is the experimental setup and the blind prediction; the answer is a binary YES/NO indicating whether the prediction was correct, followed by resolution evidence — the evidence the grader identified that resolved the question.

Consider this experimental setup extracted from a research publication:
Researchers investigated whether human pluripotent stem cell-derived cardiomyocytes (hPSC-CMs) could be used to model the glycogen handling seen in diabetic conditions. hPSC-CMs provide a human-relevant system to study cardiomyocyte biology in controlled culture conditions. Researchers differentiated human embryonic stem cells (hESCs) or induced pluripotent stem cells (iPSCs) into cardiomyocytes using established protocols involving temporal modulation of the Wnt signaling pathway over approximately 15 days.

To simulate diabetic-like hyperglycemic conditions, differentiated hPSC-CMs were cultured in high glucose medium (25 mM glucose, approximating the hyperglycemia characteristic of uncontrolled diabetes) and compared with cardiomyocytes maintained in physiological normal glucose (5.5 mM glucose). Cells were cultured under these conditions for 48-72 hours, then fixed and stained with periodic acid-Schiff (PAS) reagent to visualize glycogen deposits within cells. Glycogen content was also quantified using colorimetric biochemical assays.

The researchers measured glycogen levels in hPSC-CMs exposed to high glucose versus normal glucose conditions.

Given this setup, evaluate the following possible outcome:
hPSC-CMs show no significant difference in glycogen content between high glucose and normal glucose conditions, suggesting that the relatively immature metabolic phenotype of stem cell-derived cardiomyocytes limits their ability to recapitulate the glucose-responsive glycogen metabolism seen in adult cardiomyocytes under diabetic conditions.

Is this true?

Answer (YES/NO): NO